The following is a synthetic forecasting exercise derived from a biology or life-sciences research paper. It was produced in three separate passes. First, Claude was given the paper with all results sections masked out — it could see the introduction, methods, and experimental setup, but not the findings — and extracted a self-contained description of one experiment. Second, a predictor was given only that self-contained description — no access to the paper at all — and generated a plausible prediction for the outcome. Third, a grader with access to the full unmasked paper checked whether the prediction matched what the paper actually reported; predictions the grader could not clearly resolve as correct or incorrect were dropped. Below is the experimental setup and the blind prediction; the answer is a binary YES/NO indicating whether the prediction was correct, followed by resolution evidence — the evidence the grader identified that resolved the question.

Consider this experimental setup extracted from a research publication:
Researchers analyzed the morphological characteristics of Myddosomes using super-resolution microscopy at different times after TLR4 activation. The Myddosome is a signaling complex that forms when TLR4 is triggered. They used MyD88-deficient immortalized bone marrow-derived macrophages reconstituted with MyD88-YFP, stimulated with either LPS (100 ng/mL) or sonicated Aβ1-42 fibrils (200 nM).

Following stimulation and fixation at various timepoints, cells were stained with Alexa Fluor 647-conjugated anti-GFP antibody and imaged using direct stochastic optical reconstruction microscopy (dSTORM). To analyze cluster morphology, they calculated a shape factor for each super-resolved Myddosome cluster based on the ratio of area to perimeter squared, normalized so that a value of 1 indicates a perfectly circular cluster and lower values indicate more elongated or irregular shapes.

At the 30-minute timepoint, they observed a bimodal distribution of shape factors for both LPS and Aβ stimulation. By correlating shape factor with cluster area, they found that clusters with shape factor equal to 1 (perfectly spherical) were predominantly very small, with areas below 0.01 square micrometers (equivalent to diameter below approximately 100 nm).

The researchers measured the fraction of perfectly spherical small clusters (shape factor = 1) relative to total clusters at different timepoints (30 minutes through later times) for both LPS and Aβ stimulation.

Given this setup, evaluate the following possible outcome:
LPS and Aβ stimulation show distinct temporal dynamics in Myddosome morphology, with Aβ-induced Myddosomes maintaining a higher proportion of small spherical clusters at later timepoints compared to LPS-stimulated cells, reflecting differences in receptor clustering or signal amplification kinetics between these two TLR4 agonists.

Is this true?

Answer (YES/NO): NO